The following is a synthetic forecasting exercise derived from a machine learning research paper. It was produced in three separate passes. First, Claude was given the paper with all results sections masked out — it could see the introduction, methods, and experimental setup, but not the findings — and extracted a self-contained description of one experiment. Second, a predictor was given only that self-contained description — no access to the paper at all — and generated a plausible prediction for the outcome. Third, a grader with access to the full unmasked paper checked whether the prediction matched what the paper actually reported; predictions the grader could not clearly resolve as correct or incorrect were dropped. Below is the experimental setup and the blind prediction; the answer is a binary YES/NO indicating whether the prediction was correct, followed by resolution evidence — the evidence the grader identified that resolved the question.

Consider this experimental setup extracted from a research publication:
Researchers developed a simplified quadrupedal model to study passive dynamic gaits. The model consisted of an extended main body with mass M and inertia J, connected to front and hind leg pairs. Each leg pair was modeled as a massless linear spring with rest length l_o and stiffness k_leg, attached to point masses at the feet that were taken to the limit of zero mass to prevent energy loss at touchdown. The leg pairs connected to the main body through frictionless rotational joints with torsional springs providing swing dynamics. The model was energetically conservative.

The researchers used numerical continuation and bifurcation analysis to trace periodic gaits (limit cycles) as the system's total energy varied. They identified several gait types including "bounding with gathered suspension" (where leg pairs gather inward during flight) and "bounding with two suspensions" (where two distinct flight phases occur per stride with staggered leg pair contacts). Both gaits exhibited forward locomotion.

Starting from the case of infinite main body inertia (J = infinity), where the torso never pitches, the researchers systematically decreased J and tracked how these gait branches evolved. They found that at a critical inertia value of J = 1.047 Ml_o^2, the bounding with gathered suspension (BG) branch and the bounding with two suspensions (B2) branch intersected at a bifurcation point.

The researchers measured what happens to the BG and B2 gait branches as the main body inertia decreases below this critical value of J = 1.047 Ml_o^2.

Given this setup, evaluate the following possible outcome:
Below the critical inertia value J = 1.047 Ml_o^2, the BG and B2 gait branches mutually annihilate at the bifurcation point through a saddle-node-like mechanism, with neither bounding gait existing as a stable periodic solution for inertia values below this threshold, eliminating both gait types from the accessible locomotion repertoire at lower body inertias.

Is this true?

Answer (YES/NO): NO